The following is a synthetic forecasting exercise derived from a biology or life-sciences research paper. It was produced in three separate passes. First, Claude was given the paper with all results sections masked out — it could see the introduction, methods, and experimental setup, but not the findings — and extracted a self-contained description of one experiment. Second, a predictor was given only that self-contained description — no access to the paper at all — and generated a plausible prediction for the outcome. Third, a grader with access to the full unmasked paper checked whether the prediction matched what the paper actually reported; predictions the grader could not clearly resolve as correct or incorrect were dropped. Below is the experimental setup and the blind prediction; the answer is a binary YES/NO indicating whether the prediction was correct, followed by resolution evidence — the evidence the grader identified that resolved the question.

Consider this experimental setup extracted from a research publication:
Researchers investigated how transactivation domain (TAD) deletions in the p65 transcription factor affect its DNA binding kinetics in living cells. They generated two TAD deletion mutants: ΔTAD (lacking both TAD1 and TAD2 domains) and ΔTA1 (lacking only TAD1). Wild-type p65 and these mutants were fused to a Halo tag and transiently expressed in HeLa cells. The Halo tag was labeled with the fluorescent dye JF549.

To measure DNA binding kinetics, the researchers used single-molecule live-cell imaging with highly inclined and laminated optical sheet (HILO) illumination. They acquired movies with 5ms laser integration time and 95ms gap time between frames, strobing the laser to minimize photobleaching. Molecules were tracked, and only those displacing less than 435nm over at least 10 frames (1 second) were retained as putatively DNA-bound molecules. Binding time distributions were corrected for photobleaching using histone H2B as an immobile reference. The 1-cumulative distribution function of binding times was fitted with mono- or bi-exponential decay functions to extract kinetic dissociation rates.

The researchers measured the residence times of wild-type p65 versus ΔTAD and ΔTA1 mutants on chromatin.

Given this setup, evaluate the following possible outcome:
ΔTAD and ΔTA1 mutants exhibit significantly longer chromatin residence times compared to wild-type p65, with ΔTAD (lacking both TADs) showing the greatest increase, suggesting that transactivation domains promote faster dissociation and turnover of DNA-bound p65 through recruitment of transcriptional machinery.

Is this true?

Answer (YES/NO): NO